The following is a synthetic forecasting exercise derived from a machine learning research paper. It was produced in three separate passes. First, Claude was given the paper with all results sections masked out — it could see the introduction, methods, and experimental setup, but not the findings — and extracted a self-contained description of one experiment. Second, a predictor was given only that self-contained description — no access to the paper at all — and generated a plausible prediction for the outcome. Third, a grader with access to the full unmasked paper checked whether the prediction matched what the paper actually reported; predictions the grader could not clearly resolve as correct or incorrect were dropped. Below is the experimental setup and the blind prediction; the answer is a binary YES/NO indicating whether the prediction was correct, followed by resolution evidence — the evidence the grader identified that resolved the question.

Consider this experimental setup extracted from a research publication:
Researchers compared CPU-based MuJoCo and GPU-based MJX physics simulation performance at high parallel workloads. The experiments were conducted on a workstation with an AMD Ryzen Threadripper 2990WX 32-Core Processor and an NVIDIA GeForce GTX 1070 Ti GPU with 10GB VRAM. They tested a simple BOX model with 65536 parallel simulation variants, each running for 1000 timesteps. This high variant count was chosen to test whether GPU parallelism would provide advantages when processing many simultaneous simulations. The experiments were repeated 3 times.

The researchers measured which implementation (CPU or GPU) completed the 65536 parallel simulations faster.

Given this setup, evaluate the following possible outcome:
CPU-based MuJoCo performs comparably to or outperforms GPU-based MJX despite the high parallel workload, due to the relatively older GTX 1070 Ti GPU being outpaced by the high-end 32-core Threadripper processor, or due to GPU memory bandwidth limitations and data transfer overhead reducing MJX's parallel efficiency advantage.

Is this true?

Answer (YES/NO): YES